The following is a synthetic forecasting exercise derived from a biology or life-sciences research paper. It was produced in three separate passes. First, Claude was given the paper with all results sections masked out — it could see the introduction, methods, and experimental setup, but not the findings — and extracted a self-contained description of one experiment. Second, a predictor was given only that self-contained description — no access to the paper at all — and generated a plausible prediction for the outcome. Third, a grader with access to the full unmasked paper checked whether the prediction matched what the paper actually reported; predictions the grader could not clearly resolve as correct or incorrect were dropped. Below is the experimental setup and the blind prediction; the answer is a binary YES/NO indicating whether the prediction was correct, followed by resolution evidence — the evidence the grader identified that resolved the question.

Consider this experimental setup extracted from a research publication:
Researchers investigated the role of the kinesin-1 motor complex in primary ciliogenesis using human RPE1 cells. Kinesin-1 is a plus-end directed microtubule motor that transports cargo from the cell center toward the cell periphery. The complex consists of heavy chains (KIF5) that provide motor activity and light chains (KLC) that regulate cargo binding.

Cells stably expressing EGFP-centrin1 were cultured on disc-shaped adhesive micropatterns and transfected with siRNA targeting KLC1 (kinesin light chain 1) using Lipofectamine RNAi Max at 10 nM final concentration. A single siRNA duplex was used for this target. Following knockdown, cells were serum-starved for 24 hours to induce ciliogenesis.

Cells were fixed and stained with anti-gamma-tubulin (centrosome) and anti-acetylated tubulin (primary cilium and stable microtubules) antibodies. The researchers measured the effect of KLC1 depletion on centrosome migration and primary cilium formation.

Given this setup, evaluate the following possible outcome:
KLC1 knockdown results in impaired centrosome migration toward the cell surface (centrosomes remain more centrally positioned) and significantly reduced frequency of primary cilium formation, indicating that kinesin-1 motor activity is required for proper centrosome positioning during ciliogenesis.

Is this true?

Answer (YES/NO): YES